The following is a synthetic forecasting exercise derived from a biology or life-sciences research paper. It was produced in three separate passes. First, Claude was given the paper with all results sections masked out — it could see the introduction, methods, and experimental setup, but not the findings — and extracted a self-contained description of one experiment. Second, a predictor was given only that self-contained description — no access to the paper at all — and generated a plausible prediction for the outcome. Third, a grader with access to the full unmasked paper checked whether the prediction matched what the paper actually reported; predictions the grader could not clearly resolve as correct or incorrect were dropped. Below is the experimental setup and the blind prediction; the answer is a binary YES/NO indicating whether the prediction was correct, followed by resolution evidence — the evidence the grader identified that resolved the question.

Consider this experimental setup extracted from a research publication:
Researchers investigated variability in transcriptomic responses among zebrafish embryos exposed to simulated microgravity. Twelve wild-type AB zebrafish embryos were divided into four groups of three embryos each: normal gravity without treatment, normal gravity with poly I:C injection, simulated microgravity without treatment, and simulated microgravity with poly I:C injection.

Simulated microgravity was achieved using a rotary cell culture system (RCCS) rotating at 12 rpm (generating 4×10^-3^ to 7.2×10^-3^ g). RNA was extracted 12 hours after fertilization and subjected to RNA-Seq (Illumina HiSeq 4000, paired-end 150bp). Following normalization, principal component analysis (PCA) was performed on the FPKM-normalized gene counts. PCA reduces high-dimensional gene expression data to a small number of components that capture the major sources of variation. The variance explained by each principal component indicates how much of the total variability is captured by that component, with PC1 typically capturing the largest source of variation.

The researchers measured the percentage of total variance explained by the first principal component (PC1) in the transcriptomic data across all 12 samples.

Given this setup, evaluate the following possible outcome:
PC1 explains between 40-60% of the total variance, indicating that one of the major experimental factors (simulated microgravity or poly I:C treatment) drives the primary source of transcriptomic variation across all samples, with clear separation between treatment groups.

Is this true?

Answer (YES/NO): NO